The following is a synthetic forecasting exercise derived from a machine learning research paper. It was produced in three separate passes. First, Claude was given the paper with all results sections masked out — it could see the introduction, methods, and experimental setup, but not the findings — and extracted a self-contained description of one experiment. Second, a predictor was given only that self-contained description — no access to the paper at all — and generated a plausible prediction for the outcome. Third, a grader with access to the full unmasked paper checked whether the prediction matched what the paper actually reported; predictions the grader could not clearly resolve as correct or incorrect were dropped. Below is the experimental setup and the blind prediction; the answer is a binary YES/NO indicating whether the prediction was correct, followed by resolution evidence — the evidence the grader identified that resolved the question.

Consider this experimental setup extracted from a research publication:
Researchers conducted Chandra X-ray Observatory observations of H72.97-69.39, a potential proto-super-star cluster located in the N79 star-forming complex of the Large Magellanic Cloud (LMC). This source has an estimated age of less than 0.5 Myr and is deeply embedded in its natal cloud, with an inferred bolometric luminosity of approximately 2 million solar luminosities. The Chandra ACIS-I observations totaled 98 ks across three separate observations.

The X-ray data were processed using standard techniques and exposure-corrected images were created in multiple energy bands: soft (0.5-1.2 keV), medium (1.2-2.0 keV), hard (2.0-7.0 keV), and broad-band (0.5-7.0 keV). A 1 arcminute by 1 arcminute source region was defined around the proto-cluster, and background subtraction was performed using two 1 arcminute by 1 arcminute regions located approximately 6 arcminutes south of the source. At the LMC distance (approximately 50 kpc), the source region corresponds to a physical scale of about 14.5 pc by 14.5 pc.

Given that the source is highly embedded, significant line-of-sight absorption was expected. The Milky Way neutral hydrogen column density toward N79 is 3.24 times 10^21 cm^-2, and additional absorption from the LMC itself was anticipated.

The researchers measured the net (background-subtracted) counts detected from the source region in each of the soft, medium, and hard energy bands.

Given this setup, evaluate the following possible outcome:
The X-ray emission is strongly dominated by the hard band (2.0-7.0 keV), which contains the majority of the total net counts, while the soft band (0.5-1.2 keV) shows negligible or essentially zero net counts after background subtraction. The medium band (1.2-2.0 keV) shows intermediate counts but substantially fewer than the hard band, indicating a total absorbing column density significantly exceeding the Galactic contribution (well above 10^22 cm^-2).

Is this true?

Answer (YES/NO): NO